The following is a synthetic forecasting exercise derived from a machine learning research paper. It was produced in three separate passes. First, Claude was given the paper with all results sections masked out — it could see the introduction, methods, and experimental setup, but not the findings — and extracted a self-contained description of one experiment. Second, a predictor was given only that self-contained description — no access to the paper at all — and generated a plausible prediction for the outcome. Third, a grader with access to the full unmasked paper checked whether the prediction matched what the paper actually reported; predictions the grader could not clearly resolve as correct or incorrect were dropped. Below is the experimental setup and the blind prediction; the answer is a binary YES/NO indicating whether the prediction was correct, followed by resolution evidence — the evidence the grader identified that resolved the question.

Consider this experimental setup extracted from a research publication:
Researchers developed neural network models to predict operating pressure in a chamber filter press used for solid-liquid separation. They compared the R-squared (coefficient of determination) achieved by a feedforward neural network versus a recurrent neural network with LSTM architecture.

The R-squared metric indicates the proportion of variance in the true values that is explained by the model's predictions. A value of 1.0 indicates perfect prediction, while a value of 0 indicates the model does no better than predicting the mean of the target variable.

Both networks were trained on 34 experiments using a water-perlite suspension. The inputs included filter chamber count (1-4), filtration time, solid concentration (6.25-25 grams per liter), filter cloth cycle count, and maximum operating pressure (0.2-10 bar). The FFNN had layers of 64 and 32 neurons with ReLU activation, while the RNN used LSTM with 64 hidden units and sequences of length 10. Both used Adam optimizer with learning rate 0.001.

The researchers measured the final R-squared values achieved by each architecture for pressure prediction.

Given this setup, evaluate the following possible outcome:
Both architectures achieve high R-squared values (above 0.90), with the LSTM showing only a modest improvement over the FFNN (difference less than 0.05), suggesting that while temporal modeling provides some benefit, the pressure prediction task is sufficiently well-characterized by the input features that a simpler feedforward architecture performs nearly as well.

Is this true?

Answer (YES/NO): YES